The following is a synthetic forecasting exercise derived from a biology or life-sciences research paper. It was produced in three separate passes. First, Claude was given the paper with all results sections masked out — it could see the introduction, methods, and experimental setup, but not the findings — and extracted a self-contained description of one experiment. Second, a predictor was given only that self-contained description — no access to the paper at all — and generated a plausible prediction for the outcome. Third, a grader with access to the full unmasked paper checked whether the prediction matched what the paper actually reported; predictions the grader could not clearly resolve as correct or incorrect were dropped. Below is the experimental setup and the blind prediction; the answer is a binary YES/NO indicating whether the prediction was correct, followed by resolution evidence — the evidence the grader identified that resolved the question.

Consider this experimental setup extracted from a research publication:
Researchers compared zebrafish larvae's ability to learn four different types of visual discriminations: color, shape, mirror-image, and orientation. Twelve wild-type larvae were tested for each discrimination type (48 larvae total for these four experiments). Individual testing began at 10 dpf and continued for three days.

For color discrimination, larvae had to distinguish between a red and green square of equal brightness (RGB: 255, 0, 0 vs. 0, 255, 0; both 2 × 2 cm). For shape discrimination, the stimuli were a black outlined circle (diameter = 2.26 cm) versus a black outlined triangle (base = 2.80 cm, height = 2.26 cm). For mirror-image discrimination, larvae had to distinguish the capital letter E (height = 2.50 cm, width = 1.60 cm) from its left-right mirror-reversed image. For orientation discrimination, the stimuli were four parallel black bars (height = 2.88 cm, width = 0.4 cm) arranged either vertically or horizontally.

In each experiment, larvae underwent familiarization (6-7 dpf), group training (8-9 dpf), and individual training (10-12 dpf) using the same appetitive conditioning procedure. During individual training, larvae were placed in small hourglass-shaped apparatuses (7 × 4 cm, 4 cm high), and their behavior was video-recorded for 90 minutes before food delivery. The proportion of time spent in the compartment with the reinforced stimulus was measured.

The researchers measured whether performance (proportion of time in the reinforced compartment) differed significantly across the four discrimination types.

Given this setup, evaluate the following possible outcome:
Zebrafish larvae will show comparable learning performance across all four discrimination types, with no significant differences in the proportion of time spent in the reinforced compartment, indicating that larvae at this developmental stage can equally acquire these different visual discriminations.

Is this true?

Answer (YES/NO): NO